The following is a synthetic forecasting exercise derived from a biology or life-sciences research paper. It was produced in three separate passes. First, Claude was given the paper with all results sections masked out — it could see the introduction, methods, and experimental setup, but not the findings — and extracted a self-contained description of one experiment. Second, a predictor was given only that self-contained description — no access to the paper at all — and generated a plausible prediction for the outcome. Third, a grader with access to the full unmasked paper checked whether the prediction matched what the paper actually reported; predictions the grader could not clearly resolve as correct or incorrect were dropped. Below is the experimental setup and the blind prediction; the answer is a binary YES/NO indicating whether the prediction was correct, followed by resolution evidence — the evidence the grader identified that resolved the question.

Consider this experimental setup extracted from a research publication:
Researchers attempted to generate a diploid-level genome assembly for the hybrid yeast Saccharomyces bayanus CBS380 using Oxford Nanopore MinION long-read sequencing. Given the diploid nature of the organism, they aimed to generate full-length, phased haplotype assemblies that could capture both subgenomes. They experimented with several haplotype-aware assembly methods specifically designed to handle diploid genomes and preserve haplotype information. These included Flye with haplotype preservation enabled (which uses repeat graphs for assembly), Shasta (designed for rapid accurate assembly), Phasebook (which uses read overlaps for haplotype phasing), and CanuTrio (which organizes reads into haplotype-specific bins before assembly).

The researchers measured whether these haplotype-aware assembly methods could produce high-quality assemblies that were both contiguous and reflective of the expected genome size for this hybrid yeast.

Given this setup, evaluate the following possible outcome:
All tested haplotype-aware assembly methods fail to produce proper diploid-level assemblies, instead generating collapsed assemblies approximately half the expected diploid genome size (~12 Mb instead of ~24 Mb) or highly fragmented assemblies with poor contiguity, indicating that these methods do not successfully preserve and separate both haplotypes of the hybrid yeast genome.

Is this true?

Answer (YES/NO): YES